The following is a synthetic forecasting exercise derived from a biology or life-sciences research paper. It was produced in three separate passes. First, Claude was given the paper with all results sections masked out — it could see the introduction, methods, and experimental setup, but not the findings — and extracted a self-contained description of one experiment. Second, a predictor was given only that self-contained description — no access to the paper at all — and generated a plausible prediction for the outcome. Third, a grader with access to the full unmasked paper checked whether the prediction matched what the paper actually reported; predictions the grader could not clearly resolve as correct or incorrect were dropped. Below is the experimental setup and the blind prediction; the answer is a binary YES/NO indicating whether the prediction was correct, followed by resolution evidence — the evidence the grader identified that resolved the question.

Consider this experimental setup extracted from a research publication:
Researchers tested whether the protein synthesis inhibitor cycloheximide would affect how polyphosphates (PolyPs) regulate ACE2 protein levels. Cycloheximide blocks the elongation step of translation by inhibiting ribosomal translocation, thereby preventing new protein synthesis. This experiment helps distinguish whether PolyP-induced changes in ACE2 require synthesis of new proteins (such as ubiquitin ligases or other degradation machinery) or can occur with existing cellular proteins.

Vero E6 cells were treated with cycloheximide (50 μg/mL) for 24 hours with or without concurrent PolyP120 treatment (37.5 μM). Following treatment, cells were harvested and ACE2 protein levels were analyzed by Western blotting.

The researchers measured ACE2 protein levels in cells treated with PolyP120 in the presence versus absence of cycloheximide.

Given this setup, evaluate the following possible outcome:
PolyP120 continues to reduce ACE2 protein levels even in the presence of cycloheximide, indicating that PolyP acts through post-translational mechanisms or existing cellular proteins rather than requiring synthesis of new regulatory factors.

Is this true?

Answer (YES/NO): YES